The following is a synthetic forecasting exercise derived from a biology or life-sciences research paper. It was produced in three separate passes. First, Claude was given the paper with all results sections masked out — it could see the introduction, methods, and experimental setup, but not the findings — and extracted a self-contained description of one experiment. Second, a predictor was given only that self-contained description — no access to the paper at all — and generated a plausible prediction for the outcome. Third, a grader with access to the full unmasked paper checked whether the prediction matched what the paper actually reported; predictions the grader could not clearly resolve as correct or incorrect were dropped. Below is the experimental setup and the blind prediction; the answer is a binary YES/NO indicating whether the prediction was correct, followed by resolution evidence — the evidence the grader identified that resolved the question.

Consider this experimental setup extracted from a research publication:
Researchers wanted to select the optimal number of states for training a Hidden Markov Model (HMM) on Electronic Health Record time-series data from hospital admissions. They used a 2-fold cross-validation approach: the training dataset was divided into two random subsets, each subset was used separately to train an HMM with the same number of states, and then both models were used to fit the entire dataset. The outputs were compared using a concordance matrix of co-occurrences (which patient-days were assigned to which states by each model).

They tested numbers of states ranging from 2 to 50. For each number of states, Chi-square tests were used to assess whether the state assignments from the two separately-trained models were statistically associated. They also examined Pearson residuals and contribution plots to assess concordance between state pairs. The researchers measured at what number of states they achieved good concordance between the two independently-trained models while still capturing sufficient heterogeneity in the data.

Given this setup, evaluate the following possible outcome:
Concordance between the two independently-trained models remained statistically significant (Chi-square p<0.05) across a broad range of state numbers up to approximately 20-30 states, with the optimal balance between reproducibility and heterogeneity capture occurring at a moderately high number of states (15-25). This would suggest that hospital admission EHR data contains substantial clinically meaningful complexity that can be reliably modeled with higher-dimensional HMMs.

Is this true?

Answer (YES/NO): NO